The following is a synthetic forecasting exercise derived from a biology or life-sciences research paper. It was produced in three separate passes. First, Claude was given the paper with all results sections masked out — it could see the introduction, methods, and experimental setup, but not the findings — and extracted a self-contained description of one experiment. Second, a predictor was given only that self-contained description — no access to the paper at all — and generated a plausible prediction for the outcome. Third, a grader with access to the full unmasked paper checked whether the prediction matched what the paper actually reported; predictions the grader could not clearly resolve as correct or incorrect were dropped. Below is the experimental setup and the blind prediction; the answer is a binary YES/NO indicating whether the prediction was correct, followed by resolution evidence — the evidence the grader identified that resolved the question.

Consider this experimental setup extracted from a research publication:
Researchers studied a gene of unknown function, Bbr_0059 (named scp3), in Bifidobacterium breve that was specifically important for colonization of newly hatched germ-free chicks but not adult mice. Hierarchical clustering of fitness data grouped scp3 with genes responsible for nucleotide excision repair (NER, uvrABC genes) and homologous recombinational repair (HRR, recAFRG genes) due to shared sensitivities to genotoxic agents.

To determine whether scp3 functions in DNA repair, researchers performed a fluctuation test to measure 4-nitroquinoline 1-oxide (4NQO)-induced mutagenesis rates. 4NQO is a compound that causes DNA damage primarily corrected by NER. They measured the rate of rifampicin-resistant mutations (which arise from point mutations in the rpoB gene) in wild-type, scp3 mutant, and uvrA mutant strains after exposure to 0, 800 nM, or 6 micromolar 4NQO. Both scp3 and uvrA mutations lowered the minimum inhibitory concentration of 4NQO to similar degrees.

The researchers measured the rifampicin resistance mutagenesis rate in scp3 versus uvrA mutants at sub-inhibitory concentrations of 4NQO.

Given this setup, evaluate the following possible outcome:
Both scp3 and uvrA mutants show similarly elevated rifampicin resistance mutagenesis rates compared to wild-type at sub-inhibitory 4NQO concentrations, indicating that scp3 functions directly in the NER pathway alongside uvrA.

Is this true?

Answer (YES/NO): NO